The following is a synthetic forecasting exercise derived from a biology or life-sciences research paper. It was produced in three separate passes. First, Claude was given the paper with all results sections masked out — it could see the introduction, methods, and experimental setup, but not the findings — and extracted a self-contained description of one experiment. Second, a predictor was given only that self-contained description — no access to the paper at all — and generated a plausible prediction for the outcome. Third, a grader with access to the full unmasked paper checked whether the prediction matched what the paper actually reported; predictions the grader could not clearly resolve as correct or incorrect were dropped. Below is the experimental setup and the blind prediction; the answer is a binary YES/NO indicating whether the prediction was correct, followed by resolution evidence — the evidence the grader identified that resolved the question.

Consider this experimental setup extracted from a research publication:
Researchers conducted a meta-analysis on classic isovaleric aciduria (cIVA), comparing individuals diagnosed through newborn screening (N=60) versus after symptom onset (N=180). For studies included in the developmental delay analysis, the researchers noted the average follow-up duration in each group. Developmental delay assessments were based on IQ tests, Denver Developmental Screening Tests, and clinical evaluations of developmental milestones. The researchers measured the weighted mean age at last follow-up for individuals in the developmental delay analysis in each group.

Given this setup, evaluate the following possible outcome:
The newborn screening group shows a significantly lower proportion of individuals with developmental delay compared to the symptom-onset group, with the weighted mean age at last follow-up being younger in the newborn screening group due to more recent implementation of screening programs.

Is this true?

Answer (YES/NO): YES